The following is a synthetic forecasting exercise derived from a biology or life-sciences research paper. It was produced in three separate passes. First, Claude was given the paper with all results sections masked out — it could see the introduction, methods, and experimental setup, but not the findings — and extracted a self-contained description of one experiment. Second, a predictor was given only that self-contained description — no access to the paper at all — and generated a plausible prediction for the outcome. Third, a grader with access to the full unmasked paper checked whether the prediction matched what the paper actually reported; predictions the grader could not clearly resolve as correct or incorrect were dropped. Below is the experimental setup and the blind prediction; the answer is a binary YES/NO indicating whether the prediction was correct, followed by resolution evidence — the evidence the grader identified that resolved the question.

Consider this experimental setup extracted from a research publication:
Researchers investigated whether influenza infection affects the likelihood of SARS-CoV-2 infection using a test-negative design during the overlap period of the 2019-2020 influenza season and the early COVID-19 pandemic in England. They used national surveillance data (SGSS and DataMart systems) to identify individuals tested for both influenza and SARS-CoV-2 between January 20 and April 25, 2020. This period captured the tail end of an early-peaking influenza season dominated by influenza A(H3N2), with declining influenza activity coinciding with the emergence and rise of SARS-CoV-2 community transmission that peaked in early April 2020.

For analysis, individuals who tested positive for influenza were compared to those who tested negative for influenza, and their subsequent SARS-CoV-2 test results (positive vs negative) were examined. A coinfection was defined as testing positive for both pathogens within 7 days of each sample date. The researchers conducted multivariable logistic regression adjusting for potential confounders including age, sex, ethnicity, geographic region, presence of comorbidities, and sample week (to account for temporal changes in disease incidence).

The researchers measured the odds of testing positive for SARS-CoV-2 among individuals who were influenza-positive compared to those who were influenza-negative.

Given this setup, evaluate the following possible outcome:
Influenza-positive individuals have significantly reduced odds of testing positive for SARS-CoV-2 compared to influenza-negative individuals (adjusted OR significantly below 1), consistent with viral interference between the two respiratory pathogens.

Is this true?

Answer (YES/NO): YES